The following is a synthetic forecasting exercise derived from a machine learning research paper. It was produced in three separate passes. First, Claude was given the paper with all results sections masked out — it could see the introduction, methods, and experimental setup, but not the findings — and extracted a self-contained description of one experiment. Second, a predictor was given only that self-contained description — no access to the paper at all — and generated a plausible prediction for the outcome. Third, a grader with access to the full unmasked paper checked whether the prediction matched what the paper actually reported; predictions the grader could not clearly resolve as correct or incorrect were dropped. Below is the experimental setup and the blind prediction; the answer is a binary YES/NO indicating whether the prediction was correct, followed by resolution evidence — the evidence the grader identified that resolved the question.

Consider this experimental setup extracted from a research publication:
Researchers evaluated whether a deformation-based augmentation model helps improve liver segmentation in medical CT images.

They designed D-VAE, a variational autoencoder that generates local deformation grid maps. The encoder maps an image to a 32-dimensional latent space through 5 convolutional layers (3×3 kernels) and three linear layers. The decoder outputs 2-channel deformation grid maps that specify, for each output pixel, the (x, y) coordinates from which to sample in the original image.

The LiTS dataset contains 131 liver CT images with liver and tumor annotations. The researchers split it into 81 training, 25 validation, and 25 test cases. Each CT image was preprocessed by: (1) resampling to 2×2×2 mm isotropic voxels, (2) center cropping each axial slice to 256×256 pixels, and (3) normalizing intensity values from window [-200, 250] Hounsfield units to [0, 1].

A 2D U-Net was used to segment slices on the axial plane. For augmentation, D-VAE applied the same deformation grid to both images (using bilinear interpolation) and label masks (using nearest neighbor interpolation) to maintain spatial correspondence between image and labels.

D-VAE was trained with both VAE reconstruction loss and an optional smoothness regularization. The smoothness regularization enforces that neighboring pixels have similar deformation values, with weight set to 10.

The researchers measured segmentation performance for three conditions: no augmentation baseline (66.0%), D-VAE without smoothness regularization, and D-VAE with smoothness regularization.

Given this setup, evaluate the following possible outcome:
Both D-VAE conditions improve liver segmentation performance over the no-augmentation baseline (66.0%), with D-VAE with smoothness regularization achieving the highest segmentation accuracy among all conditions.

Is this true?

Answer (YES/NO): YES